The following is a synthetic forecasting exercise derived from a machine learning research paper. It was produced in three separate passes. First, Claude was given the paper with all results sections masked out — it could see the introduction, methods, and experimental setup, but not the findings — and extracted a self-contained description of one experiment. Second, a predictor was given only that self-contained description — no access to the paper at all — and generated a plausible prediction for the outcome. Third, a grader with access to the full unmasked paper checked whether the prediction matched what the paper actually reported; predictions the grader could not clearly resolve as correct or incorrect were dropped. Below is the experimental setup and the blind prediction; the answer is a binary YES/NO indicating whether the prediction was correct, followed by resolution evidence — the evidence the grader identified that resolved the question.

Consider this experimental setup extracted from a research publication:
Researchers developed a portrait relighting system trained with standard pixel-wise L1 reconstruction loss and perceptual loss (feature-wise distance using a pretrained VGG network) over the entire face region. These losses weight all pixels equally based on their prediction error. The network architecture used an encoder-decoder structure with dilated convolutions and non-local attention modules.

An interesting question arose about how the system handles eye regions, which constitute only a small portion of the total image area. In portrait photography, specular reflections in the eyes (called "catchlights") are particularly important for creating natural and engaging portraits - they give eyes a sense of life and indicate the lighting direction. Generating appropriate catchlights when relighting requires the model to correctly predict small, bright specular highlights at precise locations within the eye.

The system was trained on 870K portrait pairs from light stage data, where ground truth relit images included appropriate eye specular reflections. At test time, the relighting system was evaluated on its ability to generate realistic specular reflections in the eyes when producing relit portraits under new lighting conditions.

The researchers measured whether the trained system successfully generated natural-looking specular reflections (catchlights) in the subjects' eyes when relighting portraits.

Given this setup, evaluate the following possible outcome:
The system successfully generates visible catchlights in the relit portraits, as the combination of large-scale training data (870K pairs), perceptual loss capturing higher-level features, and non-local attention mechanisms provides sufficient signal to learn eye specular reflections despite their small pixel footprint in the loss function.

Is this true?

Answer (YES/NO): NO